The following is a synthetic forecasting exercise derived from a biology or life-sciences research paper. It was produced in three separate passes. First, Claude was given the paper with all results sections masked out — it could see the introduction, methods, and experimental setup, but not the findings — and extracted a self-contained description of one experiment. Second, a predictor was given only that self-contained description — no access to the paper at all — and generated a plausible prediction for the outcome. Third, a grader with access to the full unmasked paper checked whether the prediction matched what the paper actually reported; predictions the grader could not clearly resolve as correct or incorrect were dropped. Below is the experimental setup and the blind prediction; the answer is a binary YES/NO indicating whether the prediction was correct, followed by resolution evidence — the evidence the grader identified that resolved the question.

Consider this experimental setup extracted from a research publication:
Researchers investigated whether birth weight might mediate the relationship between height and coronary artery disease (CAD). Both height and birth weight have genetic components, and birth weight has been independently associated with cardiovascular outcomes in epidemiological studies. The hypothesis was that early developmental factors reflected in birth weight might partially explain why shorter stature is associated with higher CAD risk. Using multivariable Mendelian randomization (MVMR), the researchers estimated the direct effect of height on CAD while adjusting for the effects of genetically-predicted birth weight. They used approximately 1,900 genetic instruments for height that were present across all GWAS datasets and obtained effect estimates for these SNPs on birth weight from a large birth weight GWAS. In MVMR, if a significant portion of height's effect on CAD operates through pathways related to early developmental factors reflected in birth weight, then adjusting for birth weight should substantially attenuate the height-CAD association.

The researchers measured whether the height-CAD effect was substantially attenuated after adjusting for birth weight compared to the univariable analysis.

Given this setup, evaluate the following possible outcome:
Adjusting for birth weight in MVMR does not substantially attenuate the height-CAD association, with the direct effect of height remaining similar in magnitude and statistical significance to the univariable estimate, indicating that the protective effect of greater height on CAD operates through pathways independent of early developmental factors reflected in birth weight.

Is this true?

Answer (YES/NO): YES